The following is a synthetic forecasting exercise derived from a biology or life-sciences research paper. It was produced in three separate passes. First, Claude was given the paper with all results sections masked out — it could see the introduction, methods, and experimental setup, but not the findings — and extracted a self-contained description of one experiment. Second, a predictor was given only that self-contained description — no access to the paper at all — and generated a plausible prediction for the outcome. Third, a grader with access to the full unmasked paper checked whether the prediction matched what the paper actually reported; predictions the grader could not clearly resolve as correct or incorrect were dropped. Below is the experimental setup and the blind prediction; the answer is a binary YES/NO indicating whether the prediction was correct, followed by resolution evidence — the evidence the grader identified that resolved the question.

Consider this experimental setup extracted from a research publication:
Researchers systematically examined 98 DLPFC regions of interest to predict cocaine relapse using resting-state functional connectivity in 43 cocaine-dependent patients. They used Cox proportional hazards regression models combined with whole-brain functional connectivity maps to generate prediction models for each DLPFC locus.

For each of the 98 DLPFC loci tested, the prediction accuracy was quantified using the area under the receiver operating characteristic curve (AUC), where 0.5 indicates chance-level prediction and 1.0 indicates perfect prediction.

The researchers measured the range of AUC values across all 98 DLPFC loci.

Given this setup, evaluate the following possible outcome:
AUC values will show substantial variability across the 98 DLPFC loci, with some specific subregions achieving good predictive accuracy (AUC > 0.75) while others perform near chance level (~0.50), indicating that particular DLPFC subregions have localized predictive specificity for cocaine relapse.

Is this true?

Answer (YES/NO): YES